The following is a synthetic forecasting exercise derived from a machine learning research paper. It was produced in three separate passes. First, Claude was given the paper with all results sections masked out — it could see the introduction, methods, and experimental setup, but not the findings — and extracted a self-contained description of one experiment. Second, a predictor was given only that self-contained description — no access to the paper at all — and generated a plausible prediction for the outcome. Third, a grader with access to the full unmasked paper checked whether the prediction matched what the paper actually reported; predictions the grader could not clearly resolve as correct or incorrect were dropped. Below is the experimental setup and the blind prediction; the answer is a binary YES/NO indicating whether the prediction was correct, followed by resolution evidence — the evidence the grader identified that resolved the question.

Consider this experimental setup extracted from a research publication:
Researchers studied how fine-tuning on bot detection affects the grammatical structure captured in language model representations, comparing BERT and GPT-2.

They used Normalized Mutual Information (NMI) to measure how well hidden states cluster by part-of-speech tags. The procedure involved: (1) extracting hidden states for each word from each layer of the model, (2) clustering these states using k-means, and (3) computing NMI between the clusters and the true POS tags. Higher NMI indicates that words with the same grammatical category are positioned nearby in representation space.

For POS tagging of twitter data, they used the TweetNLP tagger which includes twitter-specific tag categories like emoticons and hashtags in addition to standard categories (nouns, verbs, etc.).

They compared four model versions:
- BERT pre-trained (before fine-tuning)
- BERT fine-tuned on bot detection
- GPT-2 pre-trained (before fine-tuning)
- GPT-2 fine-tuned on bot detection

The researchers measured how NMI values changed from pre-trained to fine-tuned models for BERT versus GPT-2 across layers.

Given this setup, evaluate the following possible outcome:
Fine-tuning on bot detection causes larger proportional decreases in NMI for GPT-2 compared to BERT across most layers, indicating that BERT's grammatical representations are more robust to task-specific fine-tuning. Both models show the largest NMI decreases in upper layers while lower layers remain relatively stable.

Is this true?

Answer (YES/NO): NO